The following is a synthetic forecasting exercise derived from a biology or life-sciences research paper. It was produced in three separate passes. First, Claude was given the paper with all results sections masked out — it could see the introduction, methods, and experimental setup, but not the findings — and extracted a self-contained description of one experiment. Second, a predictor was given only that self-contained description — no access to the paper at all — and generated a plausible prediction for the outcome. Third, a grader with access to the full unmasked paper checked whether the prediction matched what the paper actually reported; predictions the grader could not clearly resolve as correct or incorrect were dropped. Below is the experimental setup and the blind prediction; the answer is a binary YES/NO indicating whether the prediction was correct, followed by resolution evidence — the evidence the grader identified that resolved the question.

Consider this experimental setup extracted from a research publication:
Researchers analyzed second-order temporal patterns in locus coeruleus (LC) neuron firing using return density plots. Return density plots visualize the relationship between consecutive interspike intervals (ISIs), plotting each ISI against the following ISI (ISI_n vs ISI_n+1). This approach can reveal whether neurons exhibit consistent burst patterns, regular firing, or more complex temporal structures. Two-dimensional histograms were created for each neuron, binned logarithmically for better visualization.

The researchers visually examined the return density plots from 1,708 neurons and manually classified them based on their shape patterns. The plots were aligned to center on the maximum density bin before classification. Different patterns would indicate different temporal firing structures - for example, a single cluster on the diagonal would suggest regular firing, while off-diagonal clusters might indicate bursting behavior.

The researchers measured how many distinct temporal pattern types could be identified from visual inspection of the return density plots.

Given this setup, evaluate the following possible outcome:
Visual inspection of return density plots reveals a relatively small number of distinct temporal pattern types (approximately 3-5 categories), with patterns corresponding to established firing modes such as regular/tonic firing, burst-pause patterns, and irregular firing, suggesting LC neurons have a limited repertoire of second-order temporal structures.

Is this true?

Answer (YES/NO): NO